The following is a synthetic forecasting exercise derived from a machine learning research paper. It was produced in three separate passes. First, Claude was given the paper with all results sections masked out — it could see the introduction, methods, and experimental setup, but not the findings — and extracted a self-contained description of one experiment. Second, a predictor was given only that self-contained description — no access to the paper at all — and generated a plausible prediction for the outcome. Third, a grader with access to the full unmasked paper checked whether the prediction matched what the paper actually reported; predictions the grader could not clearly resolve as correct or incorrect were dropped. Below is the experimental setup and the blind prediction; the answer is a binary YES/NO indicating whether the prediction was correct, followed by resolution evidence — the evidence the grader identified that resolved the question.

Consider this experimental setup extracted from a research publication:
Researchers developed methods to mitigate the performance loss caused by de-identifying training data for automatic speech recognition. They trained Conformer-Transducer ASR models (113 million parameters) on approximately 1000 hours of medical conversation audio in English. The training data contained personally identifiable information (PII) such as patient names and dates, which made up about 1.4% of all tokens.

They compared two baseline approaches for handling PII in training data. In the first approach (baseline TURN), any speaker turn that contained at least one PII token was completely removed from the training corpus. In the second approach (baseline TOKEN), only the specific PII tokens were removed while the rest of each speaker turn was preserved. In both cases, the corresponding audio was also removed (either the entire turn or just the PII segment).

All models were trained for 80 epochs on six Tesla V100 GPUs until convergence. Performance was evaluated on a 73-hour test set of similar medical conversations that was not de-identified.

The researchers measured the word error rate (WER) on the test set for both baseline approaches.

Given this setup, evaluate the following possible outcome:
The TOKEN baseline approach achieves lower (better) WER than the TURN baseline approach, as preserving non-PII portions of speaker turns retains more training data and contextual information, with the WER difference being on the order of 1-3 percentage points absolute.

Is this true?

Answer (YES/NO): NO